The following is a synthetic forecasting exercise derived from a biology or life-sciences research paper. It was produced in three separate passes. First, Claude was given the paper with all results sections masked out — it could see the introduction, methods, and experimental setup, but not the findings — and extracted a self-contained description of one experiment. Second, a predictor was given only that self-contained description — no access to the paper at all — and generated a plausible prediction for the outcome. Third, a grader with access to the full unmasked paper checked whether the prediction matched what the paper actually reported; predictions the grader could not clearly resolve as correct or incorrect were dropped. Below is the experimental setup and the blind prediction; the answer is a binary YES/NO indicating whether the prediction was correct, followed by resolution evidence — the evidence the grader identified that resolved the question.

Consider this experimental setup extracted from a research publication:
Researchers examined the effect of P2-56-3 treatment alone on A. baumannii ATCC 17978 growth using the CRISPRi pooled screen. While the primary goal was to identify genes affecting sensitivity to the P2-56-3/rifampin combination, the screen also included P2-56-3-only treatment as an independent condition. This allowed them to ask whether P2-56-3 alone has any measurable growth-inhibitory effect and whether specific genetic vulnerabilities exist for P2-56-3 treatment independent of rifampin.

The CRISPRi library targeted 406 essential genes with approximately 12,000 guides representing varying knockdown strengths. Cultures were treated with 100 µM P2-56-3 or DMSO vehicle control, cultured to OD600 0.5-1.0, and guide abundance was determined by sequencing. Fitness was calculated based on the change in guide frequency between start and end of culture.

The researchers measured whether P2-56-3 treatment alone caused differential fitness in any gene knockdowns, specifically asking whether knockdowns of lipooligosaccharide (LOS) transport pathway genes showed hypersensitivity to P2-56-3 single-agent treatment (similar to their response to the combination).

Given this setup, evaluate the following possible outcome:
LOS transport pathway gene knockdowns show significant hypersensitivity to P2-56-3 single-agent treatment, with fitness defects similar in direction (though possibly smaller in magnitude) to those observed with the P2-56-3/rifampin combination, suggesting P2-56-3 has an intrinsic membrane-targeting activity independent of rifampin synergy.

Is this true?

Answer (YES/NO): YES